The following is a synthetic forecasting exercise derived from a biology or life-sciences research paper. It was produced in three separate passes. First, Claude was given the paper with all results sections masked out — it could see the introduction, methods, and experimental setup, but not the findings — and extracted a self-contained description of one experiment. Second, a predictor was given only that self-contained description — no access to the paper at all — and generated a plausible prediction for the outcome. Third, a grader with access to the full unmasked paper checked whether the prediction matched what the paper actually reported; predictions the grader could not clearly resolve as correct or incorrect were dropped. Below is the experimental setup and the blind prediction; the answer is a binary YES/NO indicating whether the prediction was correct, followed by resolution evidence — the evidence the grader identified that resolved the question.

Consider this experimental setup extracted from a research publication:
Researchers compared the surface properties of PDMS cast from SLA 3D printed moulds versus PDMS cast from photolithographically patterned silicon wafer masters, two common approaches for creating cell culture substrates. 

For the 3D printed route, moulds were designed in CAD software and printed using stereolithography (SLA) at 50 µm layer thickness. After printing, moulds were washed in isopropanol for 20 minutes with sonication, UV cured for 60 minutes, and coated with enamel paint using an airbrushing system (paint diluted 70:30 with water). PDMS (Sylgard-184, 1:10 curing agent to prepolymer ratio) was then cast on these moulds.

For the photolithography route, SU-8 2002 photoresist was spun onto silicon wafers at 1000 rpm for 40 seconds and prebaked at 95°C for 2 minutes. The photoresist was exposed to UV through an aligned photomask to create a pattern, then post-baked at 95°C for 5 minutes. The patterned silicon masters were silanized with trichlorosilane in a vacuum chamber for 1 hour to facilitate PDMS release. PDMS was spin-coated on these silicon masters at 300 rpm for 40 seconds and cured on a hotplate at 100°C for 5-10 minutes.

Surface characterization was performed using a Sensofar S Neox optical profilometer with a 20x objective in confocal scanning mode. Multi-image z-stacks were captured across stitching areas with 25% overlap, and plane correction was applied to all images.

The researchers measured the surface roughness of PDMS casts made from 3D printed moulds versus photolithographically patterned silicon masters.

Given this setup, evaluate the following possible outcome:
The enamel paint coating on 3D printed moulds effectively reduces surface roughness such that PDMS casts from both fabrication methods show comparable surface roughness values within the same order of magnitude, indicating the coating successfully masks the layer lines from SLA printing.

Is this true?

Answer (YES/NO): NO